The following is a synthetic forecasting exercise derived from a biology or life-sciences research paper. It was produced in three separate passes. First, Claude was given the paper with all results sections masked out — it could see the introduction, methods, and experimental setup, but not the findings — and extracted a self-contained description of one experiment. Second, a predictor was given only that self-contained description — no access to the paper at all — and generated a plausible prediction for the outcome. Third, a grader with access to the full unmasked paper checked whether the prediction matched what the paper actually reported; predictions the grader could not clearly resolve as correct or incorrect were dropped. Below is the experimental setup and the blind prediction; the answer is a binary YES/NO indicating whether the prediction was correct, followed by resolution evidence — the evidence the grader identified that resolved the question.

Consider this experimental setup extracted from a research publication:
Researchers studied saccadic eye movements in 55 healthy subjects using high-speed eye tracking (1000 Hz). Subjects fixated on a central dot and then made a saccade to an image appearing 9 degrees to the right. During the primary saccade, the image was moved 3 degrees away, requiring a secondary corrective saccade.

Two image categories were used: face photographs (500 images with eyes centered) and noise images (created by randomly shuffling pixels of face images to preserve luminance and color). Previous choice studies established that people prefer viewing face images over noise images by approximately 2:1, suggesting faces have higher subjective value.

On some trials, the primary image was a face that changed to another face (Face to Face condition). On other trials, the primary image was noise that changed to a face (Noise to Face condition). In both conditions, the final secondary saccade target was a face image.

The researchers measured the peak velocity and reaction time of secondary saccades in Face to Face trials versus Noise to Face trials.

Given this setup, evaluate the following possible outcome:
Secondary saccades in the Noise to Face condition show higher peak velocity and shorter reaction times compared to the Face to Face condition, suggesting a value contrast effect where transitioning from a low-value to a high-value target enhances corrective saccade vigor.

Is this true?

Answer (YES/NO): YES